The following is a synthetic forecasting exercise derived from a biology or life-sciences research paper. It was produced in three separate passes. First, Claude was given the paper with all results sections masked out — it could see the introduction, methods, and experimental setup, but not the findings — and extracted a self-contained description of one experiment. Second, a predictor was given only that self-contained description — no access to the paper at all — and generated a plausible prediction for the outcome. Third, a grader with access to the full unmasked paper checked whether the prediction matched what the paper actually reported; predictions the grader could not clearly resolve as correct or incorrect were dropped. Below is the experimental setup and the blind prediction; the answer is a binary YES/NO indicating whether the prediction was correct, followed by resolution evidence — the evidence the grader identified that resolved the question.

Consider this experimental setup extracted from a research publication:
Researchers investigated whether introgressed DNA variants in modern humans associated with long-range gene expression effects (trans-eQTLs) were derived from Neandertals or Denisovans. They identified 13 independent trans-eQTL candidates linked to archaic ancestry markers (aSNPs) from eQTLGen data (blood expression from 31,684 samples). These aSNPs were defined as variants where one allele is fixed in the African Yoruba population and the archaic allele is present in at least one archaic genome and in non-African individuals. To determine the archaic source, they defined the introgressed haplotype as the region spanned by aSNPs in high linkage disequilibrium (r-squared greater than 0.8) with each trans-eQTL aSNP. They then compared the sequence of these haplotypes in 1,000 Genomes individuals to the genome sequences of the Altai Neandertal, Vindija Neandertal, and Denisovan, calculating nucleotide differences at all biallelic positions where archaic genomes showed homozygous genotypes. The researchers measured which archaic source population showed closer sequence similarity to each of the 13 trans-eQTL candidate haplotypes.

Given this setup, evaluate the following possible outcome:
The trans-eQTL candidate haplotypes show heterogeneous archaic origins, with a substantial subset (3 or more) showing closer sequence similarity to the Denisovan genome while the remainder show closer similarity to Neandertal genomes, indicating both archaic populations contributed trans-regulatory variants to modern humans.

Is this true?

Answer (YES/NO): NO